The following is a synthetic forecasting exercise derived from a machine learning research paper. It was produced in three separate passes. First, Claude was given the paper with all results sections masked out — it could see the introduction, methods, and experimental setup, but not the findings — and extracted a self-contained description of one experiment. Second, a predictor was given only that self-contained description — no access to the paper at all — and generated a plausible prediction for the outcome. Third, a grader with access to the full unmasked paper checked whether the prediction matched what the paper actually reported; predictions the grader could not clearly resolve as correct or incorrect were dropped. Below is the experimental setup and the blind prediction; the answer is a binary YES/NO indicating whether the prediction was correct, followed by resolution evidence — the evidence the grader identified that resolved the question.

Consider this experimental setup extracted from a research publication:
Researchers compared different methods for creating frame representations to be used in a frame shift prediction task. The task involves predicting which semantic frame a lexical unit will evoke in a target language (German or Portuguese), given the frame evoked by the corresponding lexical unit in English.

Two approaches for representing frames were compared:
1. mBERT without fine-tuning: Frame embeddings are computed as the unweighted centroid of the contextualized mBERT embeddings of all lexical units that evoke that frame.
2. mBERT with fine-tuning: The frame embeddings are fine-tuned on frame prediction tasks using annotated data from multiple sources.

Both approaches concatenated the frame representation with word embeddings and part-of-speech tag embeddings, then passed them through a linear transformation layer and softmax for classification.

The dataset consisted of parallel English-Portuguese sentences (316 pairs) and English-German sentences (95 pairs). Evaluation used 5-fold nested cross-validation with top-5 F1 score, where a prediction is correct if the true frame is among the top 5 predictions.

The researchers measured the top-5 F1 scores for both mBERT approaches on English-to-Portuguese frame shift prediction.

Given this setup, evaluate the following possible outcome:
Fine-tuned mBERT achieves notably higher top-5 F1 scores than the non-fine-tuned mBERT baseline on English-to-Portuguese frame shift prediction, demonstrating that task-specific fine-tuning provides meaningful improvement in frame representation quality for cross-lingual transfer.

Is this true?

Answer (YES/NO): YES